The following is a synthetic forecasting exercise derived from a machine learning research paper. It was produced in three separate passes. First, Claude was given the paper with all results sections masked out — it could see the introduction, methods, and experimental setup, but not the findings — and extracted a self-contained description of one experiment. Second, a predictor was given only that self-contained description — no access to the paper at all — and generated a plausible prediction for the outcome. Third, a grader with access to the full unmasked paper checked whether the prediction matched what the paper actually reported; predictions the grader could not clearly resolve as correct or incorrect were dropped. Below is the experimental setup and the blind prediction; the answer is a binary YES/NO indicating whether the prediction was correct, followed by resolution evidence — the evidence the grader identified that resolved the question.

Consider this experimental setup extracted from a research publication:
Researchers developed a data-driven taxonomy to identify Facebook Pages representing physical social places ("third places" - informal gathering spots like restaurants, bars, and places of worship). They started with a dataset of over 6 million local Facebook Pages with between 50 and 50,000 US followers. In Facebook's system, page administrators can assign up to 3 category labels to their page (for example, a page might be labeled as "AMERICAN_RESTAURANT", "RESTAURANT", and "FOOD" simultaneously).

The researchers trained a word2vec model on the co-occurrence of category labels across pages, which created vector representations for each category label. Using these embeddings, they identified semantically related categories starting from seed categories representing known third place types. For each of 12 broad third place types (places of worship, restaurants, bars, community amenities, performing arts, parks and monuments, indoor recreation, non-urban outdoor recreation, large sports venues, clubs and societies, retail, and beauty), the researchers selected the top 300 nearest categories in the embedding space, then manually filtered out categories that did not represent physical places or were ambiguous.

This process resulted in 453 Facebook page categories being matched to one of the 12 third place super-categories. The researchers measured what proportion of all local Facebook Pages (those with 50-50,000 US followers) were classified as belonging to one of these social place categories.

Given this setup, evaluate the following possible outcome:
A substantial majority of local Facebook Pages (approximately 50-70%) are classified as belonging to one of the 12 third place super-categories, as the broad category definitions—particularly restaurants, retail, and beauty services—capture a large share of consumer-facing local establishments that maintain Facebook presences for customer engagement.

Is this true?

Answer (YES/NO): NO